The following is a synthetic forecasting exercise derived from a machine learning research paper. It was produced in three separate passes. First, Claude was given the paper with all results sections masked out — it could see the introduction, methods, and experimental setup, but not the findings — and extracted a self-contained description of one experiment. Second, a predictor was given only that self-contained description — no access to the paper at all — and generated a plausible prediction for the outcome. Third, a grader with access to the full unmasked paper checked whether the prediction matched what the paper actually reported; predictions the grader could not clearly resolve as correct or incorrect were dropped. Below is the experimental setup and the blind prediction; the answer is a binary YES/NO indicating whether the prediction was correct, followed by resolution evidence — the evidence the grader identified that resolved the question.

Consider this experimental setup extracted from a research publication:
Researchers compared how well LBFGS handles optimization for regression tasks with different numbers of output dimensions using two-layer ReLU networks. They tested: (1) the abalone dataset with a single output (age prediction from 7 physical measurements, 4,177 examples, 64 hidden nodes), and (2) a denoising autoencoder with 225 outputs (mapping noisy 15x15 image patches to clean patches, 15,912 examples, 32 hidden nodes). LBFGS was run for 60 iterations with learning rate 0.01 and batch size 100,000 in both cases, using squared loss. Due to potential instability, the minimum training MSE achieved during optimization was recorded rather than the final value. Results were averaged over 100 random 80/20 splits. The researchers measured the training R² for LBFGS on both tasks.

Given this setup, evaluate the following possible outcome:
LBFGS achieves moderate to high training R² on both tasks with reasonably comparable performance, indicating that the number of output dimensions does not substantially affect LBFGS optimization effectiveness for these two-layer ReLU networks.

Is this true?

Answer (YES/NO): NO